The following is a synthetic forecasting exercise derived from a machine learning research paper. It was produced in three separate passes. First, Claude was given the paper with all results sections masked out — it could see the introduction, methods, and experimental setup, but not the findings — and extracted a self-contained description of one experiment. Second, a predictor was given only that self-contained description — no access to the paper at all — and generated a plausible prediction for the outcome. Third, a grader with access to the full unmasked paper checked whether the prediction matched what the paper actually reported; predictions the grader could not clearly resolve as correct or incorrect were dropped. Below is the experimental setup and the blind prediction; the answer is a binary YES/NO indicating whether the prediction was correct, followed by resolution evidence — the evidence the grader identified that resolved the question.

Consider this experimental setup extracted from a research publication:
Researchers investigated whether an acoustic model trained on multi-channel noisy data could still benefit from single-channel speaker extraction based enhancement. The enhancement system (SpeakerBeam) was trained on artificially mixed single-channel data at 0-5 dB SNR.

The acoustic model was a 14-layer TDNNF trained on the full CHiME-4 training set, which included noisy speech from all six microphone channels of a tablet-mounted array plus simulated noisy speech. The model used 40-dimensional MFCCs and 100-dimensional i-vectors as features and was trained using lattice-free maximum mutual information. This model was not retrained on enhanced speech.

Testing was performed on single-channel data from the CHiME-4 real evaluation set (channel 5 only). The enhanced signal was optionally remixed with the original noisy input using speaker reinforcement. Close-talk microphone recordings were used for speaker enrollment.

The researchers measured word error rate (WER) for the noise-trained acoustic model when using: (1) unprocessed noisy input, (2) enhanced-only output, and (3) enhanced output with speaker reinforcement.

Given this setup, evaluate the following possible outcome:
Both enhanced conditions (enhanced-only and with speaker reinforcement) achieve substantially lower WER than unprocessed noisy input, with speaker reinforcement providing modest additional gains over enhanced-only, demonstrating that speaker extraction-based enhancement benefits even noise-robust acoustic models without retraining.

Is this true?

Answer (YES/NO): NO